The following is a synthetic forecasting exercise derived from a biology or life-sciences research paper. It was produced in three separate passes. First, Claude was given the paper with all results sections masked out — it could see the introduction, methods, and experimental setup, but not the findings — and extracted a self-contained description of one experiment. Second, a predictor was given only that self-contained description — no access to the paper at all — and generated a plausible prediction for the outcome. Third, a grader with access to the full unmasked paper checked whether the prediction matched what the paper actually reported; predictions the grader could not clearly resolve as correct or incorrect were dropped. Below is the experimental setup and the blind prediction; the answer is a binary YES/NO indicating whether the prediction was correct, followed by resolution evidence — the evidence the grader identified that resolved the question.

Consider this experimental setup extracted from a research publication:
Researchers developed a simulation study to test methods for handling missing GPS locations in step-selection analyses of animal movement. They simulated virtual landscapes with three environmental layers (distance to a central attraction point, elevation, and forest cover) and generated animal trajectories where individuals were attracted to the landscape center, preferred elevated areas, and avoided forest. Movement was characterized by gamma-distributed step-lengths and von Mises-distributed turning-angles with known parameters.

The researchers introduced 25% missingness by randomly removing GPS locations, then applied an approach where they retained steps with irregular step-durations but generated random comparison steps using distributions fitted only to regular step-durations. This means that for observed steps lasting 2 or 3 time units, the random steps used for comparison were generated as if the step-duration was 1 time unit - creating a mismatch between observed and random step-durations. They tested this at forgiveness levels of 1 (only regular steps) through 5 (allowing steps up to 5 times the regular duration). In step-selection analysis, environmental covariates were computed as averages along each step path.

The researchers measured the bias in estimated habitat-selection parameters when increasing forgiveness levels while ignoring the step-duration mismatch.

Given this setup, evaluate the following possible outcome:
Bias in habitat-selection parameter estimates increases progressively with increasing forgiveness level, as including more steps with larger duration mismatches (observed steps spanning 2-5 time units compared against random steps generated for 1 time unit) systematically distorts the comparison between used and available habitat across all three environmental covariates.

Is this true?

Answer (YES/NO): NO